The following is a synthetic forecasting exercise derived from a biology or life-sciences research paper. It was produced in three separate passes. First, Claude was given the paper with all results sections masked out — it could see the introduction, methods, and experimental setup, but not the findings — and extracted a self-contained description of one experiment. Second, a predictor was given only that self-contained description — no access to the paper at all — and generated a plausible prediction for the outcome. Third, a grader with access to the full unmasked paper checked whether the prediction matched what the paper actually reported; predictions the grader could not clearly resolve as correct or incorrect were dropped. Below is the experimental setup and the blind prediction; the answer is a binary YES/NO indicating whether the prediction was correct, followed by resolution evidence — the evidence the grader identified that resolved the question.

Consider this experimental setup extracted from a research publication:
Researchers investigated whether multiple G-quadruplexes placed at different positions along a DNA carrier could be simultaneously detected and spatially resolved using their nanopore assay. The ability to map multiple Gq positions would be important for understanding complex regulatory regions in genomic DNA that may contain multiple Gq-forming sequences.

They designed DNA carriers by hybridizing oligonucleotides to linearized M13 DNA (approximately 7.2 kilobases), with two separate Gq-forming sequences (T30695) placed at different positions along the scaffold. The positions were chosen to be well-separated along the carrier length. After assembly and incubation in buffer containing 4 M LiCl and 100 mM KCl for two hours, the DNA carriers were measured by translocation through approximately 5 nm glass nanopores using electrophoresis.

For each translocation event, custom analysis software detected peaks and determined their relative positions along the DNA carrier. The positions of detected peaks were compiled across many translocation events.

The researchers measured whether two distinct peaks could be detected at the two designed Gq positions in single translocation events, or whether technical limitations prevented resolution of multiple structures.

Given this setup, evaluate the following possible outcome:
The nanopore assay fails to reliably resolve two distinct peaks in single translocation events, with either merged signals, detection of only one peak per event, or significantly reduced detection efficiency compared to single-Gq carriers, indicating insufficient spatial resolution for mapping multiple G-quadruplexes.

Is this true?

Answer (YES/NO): NO